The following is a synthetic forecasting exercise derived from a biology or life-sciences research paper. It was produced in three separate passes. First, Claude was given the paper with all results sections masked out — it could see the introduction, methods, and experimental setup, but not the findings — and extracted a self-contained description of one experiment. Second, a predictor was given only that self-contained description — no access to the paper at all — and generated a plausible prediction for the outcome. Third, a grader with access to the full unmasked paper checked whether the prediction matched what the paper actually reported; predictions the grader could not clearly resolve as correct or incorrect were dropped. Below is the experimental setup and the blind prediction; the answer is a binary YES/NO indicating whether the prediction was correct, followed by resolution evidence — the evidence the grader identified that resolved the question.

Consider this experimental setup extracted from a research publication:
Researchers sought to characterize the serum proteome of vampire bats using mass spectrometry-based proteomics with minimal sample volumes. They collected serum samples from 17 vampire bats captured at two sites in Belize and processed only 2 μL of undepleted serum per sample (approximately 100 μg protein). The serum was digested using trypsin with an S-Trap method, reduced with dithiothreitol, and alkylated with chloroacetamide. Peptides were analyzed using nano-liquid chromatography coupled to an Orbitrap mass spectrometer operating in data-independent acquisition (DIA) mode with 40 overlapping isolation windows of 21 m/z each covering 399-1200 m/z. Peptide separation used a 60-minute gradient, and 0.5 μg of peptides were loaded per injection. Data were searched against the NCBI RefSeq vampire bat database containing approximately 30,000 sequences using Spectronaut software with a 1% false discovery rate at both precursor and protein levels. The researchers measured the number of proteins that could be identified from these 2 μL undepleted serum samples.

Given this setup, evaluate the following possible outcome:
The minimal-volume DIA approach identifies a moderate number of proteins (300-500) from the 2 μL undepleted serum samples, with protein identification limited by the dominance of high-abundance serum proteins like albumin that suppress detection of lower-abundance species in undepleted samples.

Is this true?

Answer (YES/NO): YES